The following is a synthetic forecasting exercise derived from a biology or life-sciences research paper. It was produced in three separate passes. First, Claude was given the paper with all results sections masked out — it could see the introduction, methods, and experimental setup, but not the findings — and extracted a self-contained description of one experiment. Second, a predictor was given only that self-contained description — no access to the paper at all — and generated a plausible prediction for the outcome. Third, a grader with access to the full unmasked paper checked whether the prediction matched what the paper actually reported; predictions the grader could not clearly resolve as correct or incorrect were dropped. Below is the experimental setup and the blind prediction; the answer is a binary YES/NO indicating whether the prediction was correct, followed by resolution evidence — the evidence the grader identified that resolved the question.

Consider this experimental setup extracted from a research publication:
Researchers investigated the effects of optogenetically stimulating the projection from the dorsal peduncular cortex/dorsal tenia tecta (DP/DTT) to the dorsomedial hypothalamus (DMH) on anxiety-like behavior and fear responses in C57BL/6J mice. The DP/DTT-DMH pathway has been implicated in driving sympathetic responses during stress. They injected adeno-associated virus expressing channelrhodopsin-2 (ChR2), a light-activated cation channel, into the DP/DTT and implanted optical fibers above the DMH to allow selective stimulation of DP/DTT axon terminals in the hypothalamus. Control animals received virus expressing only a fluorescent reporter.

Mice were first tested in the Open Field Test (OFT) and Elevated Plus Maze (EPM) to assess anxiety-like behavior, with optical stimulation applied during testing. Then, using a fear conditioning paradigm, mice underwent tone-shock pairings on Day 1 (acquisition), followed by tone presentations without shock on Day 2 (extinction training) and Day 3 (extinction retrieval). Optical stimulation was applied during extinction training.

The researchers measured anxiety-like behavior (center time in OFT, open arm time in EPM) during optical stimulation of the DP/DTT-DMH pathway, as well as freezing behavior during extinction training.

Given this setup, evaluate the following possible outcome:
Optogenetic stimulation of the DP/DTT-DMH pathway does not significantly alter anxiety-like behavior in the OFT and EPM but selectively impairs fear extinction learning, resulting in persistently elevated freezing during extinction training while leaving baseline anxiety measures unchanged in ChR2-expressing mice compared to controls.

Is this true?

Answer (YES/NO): NO